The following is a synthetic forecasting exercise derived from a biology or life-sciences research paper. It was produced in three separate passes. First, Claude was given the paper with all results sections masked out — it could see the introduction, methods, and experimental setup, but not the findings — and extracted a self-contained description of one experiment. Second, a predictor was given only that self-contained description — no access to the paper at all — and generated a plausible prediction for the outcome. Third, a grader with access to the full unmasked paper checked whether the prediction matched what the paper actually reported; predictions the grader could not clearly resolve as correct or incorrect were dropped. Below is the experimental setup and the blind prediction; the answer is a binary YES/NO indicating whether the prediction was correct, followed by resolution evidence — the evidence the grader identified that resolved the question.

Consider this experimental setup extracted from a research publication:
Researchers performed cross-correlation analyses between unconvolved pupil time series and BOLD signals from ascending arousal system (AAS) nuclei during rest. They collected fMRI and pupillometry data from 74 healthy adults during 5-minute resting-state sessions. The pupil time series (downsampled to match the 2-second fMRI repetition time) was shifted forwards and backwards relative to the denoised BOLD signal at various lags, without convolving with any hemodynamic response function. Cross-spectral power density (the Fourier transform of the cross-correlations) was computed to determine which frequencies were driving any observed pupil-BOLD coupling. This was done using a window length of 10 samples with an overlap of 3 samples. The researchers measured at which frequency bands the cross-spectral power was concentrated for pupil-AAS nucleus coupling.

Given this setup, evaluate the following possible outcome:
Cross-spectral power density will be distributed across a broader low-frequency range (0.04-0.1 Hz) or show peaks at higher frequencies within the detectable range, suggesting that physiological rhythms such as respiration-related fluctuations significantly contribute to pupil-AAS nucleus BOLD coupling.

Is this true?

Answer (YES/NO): NO